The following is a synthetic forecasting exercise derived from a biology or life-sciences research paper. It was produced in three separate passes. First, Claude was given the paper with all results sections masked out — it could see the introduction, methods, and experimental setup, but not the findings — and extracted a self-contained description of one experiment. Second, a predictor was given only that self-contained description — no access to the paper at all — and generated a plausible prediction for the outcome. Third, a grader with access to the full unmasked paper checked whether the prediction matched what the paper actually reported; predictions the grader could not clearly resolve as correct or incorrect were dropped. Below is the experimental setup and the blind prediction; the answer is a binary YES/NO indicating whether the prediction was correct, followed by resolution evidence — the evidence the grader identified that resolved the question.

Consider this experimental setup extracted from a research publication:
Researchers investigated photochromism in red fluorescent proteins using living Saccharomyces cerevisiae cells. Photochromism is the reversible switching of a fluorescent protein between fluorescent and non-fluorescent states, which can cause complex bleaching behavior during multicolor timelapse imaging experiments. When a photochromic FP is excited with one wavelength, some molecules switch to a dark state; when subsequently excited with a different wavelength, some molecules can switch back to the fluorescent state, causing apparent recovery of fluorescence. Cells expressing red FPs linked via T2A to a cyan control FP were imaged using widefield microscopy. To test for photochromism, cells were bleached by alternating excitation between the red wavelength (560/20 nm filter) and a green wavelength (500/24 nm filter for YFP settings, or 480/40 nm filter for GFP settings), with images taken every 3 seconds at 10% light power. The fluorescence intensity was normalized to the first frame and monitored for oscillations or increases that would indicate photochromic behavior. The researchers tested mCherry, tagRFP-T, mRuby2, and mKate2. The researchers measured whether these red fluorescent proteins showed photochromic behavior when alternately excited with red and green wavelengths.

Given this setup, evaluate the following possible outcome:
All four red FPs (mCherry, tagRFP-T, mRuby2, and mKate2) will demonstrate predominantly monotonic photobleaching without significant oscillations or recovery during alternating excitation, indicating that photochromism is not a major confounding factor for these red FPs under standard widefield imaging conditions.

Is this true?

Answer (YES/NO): NO